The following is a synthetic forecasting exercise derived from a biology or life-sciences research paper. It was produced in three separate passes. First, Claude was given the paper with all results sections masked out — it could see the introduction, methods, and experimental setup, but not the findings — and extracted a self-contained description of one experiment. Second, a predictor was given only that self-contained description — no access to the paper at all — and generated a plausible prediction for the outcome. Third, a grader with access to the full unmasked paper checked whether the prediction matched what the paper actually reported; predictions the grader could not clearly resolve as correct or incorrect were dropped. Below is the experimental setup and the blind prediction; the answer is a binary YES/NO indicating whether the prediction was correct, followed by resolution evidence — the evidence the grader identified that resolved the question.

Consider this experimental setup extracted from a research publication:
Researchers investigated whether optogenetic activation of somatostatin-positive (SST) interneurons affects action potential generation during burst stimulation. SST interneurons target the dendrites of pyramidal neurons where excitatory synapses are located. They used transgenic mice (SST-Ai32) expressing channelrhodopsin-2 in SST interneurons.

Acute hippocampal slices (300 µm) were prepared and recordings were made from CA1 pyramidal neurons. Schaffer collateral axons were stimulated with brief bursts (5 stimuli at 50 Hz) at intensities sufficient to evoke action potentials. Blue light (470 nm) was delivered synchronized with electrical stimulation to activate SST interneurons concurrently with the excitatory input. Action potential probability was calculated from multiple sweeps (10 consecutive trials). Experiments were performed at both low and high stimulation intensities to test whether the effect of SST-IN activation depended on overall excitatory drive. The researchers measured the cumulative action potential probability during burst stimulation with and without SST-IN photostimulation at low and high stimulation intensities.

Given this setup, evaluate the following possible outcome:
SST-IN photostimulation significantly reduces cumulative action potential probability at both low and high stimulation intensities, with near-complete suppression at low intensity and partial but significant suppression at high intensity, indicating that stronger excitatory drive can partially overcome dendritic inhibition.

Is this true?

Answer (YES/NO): NO